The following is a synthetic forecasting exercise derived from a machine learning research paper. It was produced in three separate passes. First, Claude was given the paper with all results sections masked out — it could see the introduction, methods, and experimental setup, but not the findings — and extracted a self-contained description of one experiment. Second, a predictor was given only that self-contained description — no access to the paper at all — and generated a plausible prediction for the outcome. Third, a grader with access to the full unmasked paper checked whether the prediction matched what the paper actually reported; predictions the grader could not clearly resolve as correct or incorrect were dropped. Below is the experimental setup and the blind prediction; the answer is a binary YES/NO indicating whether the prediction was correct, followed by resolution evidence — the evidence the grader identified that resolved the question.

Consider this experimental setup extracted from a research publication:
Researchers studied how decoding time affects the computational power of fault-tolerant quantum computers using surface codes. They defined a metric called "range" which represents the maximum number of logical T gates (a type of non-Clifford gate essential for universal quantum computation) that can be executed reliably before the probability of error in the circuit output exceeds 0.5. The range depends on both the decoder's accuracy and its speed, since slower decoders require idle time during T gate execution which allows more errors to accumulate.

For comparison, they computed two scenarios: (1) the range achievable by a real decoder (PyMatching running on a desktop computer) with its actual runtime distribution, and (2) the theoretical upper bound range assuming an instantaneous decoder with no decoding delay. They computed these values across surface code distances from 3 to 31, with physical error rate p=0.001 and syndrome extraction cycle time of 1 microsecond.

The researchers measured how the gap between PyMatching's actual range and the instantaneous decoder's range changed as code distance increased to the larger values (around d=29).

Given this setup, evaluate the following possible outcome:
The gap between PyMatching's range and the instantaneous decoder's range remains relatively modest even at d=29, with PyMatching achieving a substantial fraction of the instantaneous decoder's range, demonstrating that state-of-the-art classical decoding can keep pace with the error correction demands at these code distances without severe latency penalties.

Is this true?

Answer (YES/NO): NO